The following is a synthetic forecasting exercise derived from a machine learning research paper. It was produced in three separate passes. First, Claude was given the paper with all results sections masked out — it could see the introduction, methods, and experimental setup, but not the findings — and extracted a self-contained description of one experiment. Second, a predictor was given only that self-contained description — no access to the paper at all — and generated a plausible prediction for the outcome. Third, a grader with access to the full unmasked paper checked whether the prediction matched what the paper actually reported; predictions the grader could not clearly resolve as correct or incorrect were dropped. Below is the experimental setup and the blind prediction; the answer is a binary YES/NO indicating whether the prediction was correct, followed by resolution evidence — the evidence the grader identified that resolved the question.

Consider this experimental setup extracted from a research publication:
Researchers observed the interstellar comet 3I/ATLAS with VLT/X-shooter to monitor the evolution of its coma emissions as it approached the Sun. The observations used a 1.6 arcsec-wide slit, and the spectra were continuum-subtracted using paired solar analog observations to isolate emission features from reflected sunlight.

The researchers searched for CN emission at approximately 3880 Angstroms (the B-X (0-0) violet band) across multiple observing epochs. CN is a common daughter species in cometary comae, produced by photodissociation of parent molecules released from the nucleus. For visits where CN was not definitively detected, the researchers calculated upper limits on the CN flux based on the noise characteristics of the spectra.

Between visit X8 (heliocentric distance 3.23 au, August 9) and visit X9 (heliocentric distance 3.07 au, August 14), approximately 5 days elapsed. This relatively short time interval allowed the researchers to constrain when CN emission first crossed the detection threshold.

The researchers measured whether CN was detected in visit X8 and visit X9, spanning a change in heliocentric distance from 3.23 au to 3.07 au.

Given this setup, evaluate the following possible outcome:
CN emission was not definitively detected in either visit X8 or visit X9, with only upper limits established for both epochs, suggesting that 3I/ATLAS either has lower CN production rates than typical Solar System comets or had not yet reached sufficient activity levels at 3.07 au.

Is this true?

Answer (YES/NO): NO